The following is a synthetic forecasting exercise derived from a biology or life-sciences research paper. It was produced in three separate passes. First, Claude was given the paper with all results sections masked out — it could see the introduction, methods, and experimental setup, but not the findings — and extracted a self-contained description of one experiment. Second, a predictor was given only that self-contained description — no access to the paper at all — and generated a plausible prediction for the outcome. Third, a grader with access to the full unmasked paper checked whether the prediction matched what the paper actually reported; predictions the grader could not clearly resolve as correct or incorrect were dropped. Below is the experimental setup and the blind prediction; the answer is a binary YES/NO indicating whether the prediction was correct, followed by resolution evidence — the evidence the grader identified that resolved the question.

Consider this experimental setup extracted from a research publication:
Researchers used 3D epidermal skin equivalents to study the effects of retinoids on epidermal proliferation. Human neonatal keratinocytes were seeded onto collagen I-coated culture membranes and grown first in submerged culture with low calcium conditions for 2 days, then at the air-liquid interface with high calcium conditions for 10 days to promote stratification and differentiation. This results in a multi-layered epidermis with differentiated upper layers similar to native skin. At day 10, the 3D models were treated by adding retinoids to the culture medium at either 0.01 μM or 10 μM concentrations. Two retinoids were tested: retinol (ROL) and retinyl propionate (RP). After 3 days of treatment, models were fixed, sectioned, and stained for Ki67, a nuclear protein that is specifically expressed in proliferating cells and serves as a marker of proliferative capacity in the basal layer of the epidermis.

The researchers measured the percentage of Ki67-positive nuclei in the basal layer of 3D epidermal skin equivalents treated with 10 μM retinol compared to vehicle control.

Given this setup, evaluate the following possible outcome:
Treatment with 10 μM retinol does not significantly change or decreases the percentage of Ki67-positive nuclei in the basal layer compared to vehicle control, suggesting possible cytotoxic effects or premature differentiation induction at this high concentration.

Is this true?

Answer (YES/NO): NO